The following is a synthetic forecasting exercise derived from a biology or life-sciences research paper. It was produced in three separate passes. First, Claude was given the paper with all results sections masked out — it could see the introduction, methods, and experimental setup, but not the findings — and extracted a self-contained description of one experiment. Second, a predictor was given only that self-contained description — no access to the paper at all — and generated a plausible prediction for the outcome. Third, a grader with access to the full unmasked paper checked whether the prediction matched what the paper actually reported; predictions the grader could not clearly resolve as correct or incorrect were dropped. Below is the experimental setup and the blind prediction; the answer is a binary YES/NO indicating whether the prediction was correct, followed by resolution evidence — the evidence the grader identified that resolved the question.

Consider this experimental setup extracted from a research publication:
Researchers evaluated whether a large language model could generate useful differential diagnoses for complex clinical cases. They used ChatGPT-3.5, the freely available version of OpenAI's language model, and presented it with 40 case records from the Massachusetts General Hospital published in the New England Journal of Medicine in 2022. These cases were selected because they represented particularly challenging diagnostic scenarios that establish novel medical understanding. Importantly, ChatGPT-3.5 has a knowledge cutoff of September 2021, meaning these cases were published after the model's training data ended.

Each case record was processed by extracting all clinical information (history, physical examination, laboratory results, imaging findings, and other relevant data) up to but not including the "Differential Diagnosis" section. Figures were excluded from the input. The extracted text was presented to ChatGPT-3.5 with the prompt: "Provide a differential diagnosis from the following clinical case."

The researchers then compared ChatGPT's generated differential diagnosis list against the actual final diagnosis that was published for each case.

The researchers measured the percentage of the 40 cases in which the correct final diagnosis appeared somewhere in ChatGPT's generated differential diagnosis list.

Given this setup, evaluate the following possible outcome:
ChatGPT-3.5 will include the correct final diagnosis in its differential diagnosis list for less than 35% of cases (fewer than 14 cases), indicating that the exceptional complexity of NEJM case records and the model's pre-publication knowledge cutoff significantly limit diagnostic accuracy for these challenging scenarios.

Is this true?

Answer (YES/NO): NO